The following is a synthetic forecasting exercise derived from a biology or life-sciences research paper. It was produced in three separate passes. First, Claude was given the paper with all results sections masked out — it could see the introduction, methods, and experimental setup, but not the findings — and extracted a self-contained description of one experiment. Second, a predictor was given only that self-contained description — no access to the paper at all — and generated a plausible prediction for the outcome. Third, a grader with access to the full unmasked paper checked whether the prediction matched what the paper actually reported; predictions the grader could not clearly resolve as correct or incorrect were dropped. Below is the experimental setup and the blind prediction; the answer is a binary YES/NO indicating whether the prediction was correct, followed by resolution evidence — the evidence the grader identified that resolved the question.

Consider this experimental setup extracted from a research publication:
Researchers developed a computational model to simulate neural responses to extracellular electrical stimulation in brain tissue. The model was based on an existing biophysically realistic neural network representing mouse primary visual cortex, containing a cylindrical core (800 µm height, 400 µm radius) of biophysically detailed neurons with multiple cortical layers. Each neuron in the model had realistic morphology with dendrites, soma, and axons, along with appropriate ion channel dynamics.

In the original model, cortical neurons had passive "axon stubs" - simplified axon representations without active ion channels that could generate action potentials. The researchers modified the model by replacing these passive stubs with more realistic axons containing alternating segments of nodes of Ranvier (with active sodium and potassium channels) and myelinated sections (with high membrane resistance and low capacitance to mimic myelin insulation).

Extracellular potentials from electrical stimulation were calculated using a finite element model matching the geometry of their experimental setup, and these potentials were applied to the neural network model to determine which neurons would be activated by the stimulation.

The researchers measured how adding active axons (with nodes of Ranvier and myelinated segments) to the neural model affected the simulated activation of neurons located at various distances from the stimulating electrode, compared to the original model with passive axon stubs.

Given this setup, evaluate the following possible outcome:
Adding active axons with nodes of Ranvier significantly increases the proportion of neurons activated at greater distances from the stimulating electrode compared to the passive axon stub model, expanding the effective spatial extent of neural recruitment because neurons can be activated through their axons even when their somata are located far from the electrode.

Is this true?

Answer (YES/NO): YES